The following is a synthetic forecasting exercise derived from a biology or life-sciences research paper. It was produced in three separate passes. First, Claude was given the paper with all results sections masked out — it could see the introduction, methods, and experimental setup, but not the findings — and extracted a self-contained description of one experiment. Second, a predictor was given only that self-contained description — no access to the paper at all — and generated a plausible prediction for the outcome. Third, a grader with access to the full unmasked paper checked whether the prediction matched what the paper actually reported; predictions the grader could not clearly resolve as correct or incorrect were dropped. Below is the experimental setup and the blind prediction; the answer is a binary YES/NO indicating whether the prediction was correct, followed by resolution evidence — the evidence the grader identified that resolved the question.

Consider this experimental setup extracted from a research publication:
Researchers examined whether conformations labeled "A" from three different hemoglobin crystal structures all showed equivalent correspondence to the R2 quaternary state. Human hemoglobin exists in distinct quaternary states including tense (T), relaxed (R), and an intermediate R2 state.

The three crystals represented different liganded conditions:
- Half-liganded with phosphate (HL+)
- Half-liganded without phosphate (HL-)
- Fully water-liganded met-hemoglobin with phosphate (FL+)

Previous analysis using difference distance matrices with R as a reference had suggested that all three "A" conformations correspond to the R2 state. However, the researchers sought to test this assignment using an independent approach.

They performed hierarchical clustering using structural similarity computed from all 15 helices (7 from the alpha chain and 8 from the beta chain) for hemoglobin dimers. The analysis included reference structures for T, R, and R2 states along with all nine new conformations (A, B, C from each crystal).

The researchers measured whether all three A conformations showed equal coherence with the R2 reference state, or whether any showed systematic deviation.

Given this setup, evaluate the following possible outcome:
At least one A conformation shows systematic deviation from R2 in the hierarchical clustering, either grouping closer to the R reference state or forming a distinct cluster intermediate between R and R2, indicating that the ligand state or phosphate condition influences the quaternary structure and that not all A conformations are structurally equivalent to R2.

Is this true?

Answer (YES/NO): NO